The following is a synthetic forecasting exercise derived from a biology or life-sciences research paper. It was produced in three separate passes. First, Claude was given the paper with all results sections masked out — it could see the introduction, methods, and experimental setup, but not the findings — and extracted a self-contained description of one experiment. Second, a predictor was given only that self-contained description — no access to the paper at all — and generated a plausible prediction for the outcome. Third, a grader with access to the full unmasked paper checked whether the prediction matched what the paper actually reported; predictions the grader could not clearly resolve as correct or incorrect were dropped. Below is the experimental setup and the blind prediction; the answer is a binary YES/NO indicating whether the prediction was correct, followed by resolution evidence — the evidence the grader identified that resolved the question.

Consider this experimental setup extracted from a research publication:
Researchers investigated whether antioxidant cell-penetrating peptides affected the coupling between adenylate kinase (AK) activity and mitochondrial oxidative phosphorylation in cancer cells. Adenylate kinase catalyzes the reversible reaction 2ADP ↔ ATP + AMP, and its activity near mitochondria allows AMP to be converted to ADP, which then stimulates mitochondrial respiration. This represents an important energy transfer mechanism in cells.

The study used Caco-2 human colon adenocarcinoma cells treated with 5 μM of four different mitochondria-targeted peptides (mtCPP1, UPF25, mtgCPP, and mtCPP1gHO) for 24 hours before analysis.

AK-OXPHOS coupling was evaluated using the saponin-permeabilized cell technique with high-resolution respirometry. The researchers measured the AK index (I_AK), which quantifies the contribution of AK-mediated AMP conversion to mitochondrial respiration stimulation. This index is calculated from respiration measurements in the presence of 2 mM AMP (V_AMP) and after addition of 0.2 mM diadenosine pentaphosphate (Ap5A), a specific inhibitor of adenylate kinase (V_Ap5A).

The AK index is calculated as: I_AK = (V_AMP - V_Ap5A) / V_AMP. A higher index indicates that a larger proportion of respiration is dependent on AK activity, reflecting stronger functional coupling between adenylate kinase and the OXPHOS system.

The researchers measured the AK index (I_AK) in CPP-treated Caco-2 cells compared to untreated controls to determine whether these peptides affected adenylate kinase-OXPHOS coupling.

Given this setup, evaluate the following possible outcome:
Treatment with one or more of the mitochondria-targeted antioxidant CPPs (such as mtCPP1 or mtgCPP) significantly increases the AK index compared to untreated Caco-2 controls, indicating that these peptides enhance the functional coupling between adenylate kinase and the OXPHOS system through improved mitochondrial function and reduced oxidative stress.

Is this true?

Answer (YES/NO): NO